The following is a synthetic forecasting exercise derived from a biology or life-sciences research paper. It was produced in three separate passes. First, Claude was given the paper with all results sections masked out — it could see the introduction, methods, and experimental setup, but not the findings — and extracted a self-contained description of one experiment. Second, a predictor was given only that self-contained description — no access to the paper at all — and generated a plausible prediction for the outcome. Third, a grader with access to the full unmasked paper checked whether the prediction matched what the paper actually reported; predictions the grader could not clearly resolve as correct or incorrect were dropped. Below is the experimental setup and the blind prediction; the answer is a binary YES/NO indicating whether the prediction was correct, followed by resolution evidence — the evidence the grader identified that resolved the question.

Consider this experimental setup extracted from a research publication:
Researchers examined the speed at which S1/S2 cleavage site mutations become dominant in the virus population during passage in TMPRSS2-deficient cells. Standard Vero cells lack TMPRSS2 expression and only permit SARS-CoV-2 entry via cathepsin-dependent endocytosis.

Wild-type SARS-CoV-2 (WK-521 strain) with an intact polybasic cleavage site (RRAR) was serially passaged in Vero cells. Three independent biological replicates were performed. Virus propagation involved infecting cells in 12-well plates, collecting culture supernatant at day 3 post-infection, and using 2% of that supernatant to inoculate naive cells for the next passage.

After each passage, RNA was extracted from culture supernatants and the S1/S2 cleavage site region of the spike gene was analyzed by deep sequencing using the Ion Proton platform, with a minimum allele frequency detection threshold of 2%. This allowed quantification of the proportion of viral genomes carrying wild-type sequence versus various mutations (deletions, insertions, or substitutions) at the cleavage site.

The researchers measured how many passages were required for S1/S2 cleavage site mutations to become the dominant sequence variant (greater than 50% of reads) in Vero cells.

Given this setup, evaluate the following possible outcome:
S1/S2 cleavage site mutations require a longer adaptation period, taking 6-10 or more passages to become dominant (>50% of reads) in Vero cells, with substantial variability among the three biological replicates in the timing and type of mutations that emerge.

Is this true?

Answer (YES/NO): NO